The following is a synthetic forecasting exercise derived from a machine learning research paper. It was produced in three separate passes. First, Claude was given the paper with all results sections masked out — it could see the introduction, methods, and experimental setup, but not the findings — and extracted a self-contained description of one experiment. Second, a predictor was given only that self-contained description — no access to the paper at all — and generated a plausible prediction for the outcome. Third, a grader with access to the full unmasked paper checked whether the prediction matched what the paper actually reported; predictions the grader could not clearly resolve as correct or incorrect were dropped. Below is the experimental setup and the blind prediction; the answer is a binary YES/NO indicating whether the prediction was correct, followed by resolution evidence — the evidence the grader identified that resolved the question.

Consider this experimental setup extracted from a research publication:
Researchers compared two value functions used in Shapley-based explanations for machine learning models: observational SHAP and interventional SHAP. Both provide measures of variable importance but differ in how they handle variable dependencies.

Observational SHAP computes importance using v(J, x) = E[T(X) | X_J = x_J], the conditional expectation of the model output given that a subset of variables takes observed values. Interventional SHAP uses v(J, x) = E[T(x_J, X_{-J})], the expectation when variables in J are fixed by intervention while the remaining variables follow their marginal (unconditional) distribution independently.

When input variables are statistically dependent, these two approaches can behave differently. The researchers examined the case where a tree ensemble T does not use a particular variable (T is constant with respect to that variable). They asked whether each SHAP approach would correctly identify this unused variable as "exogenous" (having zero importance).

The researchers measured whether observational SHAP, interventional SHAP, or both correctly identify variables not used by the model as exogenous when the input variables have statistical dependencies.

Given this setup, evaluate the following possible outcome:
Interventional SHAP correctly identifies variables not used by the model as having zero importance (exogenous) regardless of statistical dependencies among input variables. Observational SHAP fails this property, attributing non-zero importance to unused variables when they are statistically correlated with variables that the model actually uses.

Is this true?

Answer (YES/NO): YES